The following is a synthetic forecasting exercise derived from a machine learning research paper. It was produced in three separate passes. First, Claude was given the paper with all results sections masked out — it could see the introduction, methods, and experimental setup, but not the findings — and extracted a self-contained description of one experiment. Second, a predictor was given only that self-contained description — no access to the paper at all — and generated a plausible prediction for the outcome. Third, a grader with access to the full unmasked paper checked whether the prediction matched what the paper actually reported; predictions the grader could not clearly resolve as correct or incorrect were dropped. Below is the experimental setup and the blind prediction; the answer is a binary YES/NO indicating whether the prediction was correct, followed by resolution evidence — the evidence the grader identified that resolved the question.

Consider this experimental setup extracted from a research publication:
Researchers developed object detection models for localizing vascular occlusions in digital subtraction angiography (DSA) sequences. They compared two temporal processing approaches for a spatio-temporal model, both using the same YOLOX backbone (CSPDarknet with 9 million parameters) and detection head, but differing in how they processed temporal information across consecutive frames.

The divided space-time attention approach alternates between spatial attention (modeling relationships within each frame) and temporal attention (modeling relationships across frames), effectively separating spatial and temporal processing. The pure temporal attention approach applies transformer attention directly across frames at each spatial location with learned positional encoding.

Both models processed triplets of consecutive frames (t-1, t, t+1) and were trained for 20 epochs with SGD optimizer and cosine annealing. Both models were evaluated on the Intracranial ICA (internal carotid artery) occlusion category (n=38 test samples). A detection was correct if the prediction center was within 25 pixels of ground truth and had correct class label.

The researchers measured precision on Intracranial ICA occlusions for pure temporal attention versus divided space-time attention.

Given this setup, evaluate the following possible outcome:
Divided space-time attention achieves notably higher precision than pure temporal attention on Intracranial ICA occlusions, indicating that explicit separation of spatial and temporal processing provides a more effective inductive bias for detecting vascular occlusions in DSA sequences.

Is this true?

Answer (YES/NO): NO